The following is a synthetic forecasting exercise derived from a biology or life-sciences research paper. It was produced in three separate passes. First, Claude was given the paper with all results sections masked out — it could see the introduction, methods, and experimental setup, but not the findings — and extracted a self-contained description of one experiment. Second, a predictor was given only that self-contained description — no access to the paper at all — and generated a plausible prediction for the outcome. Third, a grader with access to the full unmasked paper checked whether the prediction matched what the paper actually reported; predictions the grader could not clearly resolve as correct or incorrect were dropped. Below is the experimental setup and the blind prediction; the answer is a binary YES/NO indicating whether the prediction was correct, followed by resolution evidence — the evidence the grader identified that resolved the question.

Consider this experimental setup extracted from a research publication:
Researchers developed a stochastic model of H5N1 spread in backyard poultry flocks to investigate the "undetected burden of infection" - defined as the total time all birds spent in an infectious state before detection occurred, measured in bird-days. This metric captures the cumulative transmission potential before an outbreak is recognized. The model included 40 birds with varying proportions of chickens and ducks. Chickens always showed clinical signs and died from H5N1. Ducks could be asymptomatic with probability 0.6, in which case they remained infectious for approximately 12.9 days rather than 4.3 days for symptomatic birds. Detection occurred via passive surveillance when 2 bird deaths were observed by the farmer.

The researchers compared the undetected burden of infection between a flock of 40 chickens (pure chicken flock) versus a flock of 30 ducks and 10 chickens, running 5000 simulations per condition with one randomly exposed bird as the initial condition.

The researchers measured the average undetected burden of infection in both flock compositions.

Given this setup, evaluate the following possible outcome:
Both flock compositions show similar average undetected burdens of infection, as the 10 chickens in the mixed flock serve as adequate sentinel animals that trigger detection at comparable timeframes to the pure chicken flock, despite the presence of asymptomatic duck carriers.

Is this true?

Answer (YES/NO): NO